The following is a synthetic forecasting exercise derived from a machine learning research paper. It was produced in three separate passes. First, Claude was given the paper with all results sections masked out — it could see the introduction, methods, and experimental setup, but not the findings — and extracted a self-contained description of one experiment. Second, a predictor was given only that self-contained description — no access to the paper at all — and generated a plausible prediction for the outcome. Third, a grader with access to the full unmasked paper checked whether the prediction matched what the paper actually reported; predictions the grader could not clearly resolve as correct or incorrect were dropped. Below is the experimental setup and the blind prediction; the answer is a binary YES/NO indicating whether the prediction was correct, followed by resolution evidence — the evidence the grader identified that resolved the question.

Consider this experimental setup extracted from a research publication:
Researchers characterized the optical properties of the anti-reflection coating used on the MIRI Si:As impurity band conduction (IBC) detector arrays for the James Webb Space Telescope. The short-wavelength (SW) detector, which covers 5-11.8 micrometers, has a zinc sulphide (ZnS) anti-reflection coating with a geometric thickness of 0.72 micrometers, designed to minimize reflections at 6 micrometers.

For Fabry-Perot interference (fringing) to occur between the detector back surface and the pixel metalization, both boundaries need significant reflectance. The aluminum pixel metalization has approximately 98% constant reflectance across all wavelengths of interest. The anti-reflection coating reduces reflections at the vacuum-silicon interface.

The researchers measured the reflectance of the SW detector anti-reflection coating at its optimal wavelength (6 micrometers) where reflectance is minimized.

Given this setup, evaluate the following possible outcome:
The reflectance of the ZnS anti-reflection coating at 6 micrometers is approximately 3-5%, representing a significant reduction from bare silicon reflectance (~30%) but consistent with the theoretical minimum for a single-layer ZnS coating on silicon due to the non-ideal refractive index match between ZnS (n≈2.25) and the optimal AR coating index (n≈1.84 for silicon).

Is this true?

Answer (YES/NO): NO